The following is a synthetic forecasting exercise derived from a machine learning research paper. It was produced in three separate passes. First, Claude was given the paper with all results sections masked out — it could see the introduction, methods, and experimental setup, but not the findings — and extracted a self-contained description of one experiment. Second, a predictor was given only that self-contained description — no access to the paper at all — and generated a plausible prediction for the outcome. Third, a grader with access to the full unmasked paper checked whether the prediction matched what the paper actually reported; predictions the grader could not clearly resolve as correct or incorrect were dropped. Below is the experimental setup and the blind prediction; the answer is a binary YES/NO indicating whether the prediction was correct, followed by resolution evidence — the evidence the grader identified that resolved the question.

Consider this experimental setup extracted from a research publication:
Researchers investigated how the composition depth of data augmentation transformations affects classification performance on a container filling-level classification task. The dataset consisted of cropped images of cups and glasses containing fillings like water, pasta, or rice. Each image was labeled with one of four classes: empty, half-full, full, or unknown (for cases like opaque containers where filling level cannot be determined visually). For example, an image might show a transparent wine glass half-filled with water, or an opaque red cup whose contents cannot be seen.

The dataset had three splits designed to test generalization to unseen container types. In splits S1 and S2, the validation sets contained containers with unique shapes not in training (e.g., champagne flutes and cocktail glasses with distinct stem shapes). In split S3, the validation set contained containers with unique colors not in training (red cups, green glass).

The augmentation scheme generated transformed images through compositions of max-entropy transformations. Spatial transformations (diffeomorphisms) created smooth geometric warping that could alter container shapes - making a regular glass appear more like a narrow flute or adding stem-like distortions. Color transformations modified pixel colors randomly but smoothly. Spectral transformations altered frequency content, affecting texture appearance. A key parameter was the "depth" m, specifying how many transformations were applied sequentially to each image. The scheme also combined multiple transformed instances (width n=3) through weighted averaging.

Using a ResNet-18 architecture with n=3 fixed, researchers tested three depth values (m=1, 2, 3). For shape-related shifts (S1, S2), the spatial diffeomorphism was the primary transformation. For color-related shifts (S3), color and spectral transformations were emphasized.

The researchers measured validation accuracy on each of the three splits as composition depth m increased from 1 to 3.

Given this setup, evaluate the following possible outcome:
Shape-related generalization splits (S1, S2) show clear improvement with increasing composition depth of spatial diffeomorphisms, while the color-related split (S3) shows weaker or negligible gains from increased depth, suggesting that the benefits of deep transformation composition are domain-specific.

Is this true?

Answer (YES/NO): NO